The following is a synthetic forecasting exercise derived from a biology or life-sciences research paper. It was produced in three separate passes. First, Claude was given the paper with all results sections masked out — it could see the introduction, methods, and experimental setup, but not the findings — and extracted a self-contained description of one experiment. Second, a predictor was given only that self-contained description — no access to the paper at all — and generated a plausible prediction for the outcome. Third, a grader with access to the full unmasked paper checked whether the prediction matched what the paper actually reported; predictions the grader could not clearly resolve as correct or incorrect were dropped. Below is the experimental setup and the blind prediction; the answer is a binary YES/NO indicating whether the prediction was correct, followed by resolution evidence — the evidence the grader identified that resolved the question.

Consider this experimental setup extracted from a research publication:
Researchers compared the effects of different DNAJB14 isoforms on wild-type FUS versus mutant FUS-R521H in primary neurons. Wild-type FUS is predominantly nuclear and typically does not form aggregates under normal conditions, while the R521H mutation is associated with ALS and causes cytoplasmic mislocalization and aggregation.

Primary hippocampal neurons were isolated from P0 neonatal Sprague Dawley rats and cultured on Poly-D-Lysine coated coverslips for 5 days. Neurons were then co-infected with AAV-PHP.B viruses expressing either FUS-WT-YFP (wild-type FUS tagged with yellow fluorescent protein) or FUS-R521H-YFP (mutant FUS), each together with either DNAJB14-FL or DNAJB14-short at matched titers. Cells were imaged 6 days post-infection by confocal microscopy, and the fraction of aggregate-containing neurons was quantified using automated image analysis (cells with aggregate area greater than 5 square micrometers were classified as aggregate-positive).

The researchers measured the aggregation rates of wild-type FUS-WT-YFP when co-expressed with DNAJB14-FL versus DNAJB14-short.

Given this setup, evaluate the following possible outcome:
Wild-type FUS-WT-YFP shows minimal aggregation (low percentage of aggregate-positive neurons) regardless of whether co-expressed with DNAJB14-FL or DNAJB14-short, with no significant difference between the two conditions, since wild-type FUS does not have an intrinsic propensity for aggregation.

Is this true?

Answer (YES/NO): YES